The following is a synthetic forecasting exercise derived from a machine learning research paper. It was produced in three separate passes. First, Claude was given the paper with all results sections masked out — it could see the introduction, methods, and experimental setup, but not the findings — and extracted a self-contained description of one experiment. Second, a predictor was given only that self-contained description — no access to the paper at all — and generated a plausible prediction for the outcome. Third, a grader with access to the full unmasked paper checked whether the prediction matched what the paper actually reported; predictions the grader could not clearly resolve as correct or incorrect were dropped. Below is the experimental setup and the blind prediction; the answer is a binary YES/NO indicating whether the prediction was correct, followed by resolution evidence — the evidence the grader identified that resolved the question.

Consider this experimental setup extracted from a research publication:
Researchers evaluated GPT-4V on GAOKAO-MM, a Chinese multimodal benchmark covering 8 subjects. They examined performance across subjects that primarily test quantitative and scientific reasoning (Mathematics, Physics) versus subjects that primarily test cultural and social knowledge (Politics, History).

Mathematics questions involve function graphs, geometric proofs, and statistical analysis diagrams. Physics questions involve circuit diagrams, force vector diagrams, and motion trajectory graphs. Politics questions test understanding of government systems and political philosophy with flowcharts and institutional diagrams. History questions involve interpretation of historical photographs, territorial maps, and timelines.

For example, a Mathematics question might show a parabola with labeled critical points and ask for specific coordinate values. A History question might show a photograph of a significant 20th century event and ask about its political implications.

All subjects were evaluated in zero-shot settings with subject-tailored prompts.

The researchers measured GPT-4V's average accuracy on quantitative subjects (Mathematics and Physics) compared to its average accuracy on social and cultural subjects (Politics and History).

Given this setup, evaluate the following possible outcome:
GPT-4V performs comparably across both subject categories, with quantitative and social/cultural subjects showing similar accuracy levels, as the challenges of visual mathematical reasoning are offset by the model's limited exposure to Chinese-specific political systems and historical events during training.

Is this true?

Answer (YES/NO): NO